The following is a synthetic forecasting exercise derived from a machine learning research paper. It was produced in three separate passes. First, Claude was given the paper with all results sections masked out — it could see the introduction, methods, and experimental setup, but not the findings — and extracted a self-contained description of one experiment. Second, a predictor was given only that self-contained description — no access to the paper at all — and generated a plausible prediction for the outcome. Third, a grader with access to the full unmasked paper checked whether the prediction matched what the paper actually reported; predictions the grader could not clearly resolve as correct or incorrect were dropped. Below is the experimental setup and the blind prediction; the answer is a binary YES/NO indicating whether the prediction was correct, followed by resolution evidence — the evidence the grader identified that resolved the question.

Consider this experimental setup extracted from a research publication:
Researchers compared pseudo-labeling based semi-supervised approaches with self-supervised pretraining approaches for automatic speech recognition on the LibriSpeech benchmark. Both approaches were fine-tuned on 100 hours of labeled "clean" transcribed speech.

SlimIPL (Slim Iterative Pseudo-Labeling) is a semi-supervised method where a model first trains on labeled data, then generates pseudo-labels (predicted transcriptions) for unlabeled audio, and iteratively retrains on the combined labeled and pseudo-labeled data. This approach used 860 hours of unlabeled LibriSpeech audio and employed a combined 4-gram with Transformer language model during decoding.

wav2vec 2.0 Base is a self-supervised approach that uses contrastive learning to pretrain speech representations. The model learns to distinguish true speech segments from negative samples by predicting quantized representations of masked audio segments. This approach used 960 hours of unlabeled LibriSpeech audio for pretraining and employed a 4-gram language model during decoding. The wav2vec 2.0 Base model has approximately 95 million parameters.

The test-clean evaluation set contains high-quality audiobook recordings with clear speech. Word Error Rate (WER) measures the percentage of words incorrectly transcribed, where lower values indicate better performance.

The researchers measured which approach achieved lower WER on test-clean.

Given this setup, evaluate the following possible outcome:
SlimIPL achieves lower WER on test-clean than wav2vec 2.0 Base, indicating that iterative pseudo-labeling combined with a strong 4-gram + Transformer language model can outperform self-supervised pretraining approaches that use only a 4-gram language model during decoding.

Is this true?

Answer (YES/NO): YES